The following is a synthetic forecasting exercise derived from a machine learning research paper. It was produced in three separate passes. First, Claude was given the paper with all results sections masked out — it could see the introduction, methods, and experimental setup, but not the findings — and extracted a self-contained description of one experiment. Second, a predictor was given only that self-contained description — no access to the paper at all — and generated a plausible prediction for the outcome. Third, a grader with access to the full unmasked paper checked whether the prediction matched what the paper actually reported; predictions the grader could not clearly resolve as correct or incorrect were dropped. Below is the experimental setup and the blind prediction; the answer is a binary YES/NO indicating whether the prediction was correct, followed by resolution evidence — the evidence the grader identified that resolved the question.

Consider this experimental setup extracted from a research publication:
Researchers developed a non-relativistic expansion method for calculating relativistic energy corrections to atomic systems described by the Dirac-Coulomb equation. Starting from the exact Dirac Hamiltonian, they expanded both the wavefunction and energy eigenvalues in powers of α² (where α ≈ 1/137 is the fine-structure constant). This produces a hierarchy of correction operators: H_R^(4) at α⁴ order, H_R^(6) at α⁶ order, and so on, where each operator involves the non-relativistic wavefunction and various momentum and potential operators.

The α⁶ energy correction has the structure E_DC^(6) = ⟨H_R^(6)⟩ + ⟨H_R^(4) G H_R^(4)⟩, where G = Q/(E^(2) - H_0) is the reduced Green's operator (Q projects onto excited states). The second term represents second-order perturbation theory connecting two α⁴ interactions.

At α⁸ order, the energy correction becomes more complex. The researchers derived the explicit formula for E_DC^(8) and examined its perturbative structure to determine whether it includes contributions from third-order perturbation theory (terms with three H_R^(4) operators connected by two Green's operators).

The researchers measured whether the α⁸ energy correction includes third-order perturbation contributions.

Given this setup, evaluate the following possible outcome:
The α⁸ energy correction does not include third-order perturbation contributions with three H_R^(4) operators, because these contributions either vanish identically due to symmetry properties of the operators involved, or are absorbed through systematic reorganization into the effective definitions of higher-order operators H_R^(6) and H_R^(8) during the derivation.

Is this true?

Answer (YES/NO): NO